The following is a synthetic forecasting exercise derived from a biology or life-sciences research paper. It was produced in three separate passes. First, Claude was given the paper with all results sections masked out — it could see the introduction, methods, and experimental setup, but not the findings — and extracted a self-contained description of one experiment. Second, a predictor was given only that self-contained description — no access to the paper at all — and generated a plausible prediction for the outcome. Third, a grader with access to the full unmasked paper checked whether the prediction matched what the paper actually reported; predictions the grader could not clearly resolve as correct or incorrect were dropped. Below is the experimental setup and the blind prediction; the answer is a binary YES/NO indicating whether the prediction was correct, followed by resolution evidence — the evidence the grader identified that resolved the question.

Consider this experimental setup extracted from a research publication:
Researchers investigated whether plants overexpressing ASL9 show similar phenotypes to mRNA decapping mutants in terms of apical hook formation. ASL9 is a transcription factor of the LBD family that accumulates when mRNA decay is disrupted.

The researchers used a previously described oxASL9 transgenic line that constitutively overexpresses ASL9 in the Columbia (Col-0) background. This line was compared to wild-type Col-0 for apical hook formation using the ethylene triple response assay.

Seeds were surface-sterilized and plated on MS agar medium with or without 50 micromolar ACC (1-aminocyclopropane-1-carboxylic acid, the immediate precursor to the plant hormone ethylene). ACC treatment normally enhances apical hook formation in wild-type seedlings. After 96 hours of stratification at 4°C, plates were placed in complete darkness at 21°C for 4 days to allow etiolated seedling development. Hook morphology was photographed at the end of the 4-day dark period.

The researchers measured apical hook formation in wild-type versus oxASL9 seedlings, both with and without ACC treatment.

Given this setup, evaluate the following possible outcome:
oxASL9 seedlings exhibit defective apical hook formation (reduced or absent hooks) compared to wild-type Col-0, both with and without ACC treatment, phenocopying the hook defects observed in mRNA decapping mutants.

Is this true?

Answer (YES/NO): YES